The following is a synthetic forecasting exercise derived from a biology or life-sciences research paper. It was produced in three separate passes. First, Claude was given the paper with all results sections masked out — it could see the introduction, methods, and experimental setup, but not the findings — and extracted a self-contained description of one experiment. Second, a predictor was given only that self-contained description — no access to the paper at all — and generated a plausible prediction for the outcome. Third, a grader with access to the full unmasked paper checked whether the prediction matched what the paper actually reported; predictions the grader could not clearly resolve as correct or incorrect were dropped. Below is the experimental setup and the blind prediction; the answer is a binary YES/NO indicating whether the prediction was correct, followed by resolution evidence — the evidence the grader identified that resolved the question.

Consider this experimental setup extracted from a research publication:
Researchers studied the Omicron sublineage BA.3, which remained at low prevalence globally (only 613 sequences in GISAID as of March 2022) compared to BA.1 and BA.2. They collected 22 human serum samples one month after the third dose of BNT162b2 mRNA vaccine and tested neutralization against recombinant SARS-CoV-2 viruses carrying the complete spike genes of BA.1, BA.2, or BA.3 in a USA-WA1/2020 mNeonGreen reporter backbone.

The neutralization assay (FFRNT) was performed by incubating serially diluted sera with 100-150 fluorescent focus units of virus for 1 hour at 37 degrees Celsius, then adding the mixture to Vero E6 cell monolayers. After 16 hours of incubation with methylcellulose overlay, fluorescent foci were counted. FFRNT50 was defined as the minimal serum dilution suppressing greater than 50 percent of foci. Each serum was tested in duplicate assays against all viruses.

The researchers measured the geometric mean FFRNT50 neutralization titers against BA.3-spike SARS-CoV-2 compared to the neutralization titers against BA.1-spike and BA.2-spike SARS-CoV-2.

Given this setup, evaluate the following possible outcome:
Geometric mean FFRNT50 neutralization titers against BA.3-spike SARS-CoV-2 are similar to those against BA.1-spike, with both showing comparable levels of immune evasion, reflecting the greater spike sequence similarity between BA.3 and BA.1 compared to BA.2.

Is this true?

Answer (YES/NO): NO